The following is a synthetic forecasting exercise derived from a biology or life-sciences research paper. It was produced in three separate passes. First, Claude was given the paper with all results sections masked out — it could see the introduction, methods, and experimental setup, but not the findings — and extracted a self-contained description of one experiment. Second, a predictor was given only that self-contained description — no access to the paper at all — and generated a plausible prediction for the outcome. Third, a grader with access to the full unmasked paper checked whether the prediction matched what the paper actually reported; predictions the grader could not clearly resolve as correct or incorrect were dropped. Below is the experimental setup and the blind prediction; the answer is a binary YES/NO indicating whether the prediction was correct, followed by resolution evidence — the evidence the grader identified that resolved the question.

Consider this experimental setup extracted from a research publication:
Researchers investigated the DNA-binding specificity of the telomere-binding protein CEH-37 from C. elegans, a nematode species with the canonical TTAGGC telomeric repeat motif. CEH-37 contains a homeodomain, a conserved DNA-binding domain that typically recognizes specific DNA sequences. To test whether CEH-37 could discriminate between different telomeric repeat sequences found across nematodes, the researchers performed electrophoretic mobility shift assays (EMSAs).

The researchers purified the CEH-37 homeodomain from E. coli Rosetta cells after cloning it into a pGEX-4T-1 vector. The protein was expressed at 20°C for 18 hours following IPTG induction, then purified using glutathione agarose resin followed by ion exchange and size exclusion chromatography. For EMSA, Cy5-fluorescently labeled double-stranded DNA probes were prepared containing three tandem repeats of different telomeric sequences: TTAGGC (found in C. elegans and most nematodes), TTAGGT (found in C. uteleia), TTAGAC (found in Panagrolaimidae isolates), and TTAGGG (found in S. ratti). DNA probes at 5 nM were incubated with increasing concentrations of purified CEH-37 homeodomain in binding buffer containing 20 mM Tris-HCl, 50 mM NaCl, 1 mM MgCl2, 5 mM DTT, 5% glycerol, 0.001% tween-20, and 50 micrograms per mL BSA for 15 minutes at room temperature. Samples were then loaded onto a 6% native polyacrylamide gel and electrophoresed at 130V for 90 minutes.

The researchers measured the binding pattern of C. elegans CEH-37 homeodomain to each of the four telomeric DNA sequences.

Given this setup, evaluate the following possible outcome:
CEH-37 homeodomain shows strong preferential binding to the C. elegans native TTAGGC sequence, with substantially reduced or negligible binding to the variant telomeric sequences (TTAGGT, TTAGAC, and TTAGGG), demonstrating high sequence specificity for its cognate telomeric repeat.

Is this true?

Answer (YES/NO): NO